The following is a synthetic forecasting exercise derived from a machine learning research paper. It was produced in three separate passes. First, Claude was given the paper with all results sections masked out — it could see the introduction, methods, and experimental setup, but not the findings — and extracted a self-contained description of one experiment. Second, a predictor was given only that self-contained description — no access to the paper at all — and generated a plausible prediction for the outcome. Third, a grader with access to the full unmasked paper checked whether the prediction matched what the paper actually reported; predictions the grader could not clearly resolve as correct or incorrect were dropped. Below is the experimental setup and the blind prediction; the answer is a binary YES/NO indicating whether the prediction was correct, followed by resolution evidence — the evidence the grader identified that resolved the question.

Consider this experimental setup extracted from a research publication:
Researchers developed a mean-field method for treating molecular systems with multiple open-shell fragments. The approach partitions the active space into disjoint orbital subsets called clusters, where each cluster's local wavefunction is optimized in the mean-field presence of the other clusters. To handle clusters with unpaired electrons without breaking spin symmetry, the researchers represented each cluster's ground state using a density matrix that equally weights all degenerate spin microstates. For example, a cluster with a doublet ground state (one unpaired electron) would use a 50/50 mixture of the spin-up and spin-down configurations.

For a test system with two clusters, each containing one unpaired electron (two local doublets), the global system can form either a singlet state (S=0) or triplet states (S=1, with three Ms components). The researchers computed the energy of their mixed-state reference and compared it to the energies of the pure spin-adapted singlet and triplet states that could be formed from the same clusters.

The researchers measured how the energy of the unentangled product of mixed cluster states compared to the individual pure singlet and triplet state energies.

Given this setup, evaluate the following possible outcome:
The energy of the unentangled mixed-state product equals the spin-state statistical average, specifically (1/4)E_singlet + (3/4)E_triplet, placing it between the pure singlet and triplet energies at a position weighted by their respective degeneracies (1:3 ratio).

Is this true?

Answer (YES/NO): YES